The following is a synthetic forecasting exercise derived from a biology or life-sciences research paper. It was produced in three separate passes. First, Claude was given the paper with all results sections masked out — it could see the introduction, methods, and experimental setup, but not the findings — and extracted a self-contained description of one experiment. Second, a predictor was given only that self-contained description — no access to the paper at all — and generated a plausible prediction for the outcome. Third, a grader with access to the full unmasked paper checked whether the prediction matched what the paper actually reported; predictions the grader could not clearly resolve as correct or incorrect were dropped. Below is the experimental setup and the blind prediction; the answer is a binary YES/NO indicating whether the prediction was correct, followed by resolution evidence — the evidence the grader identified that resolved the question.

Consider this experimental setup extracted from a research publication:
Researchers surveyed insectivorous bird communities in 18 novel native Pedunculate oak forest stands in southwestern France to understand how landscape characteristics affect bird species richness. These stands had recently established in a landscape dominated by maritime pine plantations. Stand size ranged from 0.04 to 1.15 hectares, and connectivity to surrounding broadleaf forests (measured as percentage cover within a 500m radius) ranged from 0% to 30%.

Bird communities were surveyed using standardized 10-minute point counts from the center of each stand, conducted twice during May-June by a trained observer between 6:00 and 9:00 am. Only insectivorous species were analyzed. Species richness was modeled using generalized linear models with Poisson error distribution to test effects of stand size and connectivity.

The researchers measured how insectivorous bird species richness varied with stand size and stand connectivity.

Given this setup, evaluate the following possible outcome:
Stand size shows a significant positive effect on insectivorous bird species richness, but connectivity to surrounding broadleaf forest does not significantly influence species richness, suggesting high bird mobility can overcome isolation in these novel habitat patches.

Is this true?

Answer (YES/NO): NO